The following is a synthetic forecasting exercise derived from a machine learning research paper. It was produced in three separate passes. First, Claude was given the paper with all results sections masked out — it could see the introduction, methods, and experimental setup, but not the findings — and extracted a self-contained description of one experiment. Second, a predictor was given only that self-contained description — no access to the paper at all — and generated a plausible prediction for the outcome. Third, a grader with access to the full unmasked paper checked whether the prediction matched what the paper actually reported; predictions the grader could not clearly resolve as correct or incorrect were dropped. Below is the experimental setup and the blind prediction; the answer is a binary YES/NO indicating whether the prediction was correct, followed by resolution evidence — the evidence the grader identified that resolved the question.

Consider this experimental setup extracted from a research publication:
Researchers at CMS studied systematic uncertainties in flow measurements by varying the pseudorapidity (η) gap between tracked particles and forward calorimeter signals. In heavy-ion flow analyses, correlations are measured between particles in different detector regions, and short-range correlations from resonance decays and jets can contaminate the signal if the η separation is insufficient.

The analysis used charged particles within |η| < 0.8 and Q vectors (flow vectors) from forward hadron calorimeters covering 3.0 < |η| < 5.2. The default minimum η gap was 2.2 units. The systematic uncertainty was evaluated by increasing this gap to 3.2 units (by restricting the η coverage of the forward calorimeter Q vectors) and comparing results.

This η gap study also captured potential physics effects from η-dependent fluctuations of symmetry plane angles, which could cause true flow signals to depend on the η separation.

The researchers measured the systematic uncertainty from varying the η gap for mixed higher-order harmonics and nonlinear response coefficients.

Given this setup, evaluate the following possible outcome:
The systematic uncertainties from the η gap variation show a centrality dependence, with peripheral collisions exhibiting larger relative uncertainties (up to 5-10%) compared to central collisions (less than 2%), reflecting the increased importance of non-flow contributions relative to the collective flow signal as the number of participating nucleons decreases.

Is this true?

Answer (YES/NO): NO